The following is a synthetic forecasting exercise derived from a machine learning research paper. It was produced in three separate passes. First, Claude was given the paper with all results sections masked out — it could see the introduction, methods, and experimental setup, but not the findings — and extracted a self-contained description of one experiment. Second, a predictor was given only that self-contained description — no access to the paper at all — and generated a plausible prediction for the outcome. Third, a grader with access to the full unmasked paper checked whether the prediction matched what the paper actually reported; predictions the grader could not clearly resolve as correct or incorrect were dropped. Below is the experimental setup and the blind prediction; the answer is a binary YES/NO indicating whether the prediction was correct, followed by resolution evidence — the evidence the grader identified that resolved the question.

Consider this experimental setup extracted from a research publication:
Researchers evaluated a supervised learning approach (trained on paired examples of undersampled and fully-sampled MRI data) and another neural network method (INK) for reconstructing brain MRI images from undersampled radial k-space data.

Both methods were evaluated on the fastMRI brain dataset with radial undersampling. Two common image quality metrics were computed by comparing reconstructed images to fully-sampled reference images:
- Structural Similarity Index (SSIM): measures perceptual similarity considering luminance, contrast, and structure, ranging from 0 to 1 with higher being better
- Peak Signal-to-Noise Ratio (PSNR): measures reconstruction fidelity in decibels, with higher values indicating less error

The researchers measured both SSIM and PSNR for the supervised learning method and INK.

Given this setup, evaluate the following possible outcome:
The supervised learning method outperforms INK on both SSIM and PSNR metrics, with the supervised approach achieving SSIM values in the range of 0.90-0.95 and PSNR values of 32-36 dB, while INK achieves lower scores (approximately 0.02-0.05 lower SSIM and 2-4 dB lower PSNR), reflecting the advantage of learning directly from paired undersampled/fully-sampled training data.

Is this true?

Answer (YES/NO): NO